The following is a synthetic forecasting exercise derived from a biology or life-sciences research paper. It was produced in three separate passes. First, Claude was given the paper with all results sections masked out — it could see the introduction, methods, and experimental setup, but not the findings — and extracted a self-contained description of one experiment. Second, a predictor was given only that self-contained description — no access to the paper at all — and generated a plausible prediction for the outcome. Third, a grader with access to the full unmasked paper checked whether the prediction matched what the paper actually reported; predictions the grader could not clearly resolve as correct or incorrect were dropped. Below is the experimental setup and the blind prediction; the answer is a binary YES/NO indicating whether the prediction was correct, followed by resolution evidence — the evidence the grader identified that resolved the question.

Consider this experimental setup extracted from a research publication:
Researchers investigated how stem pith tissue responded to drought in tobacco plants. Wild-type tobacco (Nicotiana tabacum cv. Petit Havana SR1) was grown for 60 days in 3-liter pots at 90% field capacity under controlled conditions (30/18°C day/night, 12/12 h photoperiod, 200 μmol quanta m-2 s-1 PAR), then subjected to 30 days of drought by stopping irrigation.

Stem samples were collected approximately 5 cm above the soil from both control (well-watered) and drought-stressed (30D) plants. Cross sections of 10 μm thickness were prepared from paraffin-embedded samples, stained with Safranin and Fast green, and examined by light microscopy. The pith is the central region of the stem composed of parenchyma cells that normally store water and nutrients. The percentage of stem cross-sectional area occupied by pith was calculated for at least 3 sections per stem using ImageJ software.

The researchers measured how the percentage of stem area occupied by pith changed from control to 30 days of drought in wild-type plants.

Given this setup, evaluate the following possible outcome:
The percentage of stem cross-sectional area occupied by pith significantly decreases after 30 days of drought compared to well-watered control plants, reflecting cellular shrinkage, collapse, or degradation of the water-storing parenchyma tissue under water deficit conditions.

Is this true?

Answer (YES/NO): YES